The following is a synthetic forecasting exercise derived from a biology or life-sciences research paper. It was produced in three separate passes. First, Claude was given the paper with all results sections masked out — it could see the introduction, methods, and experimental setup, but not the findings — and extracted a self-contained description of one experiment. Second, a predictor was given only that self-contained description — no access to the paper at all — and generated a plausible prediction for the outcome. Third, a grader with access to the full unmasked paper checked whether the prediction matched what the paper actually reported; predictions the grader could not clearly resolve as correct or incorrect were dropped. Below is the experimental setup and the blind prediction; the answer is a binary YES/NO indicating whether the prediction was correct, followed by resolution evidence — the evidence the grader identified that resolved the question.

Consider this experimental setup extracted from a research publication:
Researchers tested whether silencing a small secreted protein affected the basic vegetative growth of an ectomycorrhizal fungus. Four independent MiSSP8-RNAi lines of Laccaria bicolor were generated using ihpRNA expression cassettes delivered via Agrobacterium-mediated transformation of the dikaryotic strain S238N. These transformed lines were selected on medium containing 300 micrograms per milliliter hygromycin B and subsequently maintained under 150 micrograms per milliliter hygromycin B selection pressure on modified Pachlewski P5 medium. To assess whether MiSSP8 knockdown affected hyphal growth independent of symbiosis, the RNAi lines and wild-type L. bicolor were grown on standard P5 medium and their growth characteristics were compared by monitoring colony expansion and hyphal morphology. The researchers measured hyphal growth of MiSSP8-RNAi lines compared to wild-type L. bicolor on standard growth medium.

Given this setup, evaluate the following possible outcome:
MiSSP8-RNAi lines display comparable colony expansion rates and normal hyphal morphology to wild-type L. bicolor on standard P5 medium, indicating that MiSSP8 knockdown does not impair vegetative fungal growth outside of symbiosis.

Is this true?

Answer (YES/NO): YES